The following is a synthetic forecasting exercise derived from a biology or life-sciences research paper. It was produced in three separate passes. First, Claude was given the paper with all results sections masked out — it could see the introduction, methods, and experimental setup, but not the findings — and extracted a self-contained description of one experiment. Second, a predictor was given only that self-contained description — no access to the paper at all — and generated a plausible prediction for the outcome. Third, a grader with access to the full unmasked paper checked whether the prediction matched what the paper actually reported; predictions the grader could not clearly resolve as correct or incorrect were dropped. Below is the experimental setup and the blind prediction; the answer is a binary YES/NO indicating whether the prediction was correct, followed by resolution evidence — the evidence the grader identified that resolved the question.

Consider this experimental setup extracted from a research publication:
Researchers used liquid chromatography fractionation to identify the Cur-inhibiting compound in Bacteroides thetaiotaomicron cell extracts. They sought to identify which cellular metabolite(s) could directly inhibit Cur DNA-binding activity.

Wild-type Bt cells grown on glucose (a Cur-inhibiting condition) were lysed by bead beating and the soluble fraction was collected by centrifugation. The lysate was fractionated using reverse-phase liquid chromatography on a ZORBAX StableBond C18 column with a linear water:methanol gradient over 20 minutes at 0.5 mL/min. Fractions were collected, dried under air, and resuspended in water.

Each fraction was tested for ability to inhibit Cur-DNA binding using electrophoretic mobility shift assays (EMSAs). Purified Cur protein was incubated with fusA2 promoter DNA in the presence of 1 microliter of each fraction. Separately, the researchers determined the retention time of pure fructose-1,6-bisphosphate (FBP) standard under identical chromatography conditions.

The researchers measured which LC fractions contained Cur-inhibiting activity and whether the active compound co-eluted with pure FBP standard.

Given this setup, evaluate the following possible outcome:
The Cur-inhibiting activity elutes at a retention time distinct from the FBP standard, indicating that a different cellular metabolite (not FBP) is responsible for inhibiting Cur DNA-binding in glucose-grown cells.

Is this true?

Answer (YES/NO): NO